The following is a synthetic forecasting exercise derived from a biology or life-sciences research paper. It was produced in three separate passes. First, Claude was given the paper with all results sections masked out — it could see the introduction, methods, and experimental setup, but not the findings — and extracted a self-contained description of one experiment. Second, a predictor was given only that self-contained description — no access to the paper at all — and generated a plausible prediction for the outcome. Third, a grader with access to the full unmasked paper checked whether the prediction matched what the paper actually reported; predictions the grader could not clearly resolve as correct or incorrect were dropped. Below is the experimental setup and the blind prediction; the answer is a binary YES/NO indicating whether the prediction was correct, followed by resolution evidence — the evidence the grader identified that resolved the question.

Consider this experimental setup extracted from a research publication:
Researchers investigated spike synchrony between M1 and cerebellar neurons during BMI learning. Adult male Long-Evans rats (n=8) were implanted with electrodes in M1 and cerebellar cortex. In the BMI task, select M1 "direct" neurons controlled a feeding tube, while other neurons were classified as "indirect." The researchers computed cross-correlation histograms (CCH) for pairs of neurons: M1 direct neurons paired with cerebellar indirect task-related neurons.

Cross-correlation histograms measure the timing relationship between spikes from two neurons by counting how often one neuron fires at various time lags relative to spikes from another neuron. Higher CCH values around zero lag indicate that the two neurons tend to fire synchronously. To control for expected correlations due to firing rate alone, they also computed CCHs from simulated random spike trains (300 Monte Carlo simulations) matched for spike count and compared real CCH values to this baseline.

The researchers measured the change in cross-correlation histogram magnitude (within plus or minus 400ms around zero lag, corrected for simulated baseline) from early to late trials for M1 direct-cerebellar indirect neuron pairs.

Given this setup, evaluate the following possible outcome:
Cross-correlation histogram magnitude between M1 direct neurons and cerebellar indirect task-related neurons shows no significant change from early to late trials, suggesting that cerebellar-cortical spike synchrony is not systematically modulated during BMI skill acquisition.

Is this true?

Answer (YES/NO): NO